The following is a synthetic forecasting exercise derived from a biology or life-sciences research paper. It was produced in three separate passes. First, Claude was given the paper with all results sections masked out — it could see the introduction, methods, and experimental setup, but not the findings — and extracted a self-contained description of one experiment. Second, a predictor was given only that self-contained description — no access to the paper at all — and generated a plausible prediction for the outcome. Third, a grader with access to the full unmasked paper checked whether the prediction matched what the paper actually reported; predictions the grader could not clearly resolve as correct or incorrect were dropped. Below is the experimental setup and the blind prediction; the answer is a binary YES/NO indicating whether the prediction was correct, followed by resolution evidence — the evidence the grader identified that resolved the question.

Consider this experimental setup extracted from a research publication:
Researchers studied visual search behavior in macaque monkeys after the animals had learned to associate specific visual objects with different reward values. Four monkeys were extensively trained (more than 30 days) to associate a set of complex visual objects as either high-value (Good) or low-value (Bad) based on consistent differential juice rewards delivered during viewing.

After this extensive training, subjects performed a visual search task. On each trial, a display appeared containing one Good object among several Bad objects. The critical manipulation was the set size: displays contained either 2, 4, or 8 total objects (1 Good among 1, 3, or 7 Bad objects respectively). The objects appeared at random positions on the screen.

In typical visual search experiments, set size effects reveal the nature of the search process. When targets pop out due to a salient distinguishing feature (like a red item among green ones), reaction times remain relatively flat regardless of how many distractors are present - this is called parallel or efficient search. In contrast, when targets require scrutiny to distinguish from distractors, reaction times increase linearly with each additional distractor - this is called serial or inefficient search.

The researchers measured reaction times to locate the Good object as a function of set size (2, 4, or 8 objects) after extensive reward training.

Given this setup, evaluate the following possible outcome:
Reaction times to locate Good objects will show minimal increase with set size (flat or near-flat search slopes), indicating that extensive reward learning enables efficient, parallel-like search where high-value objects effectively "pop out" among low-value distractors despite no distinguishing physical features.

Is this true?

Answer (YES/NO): NO